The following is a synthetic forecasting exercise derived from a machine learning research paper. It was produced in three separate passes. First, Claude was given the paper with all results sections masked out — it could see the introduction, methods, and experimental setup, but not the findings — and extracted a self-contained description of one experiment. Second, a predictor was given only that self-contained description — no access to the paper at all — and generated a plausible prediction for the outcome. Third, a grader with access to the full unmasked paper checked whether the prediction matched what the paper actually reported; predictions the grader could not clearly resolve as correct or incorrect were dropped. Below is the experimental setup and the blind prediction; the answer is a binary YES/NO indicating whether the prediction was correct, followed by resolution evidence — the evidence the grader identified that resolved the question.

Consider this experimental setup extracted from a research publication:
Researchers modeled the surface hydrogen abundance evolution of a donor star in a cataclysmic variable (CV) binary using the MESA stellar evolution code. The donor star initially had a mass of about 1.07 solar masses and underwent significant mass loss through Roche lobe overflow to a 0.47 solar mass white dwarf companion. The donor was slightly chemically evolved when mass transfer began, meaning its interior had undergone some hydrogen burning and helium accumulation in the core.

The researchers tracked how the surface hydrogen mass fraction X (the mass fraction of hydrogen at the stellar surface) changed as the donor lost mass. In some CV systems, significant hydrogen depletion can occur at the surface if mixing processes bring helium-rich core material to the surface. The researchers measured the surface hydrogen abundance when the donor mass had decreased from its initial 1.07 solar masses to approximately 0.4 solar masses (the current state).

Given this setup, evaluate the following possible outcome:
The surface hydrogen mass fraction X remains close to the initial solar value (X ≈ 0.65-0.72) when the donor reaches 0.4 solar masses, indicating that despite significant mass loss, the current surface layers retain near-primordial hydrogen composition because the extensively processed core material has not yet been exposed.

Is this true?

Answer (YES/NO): YES